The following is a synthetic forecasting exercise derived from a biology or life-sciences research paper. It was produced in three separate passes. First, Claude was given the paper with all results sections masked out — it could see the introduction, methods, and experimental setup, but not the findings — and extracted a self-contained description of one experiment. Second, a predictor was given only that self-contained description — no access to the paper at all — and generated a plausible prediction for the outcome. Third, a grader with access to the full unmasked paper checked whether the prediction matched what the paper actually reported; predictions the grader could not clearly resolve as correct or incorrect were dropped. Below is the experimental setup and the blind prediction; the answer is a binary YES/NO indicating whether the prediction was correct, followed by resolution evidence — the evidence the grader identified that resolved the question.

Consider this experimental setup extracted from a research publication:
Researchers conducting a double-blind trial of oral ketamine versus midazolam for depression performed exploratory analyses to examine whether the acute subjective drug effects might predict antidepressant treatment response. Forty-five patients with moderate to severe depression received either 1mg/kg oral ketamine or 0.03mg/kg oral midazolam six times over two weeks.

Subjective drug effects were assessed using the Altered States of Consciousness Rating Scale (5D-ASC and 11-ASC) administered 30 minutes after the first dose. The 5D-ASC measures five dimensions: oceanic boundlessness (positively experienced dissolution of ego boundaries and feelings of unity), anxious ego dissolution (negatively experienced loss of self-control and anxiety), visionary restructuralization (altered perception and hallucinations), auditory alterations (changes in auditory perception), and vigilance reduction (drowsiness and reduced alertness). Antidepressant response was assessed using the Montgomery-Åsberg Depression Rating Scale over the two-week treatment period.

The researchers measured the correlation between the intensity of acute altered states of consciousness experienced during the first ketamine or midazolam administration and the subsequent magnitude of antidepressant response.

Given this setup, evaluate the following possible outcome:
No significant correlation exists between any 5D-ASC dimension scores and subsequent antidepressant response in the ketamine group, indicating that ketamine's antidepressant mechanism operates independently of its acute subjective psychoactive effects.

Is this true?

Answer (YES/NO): NO